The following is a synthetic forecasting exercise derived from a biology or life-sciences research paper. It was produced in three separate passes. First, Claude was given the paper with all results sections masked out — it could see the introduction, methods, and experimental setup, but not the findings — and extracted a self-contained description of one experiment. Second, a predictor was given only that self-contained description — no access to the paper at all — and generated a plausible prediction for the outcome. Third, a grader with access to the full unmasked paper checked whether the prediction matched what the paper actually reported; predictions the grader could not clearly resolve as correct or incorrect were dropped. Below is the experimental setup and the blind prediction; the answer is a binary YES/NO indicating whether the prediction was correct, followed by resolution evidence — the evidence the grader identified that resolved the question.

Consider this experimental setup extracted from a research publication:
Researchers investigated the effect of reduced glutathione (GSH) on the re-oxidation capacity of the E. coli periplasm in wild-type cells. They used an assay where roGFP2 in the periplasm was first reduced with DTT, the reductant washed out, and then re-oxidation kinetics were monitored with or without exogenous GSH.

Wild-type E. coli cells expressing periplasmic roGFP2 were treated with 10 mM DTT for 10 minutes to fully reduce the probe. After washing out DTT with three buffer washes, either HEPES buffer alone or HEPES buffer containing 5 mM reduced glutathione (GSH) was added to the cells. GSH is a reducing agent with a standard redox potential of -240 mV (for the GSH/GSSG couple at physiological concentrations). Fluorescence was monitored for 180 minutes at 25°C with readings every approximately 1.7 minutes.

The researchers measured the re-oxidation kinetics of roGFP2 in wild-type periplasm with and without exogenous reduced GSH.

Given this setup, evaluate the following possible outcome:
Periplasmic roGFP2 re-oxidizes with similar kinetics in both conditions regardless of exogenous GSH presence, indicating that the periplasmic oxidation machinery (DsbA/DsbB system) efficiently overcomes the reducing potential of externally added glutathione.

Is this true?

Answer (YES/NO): NO